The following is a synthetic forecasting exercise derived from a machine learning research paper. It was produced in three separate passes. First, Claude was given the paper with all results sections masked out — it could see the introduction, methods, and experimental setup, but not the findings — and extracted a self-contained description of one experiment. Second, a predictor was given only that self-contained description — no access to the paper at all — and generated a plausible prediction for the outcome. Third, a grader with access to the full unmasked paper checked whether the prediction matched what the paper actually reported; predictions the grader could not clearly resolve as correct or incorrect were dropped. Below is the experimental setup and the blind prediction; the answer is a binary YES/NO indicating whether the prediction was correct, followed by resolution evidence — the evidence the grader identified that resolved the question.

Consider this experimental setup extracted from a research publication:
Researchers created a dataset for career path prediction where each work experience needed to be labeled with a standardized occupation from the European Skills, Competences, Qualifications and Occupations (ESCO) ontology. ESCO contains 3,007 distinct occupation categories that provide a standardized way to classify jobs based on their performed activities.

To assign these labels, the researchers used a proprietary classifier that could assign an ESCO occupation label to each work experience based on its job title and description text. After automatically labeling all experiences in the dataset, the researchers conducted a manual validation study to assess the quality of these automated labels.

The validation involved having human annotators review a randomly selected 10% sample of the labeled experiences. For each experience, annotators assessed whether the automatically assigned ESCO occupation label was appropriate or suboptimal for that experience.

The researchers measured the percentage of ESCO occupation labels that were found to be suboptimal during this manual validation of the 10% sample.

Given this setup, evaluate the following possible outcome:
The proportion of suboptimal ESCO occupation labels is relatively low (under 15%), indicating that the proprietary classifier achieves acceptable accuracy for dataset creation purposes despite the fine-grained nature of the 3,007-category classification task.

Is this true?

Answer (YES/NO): YES